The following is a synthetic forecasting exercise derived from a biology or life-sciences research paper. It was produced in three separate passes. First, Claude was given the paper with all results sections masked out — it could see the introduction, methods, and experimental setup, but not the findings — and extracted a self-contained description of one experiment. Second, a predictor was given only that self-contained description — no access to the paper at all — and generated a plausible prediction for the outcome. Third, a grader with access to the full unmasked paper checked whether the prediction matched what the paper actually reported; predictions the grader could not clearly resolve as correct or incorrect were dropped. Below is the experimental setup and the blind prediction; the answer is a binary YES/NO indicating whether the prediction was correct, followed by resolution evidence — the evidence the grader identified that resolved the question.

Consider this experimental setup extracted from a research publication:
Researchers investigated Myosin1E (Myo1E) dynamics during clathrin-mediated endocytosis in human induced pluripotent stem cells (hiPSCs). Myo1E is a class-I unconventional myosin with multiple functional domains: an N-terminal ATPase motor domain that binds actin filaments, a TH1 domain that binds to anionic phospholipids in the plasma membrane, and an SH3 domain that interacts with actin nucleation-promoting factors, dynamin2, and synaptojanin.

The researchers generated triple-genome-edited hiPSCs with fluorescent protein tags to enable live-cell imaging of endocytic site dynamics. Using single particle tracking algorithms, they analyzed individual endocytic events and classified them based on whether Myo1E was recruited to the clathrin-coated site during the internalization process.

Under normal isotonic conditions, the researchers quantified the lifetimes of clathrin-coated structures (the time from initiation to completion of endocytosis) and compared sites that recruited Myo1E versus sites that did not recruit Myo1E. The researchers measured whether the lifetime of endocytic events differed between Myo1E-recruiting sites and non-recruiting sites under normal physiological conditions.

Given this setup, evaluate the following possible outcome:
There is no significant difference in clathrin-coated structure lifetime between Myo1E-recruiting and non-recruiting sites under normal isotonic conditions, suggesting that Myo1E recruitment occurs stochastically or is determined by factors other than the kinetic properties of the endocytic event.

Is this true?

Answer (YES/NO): NO